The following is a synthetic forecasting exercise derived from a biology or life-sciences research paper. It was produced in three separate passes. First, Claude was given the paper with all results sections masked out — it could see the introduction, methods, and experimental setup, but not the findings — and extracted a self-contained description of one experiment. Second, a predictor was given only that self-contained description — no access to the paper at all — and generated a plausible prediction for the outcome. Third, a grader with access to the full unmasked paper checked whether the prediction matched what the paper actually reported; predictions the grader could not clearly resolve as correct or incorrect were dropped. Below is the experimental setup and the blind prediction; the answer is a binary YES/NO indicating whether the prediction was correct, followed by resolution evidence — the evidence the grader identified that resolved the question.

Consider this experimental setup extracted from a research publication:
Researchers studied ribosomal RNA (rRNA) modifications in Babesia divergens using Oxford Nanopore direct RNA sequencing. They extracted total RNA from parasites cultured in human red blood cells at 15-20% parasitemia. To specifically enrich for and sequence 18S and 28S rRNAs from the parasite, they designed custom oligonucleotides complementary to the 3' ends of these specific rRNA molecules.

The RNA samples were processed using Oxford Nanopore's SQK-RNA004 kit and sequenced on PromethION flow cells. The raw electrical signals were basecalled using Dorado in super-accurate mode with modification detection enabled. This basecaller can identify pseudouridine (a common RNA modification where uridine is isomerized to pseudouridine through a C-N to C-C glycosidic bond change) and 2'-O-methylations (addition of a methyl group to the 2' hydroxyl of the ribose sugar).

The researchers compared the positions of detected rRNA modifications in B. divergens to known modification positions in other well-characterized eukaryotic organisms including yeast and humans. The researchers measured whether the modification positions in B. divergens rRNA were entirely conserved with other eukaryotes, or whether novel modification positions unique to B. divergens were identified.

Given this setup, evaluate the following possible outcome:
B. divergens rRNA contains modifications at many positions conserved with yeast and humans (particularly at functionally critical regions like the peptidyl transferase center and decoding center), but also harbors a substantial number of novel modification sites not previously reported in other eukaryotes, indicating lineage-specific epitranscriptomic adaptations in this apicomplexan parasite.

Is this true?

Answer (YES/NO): YES